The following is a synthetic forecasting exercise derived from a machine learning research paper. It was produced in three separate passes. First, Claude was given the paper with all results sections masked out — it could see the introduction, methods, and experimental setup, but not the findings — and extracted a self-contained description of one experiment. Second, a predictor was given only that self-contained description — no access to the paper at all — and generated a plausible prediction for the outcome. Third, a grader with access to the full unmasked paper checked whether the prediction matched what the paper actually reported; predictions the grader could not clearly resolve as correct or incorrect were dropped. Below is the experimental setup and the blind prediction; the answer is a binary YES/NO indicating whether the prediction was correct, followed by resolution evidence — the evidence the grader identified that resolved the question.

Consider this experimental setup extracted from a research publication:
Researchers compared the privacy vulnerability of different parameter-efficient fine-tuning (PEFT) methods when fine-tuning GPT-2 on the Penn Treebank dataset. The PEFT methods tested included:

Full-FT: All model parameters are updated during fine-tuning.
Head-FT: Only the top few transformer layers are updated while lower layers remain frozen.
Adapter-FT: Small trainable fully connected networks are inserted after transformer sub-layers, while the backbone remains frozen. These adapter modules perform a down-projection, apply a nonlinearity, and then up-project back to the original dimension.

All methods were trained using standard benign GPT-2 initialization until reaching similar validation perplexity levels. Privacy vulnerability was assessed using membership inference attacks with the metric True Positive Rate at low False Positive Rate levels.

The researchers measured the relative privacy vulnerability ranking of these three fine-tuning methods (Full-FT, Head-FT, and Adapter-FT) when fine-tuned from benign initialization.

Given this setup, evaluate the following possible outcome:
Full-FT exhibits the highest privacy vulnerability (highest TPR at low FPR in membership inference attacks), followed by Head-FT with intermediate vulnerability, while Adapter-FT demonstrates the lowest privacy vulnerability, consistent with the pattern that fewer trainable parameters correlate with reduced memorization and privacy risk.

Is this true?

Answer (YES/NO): NO